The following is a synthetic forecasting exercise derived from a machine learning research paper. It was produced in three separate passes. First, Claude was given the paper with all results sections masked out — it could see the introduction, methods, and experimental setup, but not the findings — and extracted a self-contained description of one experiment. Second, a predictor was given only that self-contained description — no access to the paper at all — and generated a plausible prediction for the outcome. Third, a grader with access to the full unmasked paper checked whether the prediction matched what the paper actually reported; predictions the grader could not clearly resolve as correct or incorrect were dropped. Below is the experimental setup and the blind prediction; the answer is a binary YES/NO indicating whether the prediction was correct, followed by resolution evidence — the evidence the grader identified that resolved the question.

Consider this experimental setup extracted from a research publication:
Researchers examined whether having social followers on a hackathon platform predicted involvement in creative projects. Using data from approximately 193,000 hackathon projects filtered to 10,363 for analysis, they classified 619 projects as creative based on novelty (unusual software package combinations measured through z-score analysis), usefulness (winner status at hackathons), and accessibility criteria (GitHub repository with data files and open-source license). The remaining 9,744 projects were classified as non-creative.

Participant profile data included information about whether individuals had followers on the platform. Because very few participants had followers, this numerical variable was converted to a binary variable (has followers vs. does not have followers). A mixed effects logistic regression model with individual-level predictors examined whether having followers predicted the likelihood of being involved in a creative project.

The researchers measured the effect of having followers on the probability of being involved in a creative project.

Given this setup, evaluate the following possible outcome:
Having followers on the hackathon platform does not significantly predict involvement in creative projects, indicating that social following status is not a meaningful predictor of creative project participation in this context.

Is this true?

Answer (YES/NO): NO